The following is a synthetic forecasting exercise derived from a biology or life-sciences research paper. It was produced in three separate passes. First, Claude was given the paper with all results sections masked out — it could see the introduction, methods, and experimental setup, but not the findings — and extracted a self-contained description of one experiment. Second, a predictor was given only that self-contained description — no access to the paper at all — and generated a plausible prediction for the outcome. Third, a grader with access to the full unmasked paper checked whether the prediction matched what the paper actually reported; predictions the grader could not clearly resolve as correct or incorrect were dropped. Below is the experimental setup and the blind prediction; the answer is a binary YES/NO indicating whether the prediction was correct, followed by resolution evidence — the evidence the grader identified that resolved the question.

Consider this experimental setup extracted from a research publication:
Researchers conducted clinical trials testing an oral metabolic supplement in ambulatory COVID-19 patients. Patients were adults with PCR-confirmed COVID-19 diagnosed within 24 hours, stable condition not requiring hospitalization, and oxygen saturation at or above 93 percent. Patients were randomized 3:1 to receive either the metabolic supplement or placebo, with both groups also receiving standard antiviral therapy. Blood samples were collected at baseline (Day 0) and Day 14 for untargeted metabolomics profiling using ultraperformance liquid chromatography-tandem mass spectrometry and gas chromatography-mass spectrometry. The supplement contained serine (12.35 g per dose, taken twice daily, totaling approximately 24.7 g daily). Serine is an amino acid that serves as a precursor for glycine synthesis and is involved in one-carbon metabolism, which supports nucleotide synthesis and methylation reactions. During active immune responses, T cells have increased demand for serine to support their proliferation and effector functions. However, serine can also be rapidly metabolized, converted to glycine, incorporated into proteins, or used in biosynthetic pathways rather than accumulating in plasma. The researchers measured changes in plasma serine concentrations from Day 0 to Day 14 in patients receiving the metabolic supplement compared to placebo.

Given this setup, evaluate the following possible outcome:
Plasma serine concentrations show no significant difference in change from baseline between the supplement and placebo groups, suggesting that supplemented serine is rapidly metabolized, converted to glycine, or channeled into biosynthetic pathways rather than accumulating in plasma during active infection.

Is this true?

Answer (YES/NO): NO